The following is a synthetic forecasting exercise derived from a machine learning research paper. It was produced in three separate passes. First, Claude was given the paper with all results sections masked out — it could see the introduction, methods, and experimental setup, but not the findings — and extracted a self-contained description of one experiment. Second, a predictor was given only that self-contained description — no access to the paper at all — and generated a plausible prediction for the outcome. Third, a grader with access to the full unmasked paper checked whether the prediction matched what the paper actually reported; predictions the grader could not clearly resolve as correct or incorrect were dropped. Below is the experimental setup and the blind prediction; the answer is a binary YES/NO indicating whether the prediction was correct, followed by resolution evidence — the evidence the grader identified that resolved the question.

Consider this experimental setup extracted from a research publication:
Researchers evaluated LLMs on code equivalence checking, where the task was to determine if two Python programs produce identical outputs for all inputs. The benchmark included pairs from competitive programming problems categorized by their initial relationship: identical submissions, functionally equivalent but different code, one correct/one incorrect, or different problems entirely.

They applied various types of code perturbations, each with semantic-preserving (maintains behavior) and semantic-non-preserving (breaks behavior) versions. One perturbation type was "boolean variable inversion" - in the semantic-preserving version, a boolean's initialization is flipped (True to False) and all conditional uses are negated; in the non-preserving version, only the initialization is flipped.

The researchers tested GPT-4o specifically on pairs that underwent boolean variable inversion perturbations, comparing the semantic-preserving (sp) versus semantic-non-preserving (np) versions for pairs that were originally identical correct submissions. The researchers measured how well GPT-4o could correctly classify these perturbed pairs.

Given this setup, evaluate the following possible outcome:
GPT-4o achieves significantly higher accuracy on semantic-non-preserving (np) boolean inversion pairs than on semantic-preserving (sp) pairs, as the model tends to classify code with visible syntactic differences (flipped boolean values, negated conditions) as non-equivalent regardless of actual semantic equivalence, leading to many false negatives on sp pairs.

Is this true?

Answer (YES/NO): YES